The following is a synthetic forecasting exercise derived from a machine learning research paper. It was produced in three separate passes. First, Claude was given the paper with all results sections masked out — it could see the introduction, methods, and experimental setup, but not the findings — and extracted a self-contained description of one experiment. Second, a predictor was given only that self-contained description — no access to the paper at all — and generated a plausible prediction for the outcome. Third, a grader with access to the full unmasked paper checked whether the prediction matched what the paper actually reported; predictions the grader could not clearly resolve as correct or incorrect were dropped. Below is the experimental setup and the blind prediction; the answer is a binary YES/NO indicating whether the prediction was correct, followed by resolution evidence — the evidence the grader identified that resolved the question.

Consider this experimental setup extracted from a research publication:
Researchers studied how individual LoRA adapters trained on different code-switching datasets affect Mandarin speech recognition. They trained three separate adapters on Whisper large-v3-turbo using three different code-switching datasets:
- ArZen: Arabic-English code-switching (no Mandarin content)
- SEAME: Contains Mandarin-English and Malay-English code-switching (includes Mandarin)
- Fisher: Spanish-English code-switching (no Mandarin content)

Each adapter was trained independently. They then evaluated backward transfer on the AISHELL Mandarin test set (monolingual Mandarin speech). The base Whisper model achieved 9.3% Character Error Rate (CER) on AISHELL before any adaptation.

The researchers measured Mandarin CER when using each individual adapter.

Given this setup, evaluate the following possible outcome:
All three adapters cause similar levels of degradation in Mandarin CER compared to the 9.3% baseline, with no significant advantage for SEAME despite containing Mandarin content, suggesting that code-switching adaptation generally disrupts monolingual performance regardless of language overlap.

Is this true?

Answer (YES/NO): NO